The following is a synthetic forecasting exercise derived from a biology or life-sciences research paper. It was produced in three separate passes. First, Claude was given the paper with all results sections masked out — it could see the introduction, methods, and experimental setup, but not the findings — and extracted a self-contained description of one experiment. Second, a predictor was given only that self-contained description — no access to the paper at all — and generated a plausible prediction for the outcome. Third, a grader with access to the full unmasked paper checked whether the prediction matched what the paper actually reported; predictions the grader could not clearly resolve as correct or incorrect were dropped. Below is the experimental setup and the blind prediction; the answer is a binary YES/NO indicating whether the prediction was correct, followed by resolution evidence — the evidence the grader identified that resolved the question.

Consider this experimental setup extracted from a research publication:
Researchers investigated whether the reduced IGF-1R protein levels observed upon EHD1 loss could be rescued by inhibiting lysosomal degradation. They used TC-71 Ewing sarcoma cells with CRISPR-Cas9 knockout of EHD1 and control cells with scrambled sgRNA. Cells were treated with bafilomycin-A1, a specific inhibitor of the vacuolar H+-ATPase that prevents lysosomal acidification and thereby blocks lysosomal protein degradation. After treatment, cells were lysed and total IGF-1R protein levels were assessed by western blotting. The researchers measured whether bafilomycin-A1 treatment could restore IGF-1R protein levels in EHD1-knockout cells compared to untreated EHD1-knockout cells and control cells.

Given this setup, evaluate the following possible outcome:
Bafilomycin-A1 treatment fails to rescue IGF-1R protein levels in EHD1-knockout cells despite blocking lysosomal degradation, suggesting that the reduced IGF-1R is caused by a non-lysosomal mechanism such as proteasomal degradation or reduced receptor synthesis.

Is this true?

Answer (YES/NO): NO